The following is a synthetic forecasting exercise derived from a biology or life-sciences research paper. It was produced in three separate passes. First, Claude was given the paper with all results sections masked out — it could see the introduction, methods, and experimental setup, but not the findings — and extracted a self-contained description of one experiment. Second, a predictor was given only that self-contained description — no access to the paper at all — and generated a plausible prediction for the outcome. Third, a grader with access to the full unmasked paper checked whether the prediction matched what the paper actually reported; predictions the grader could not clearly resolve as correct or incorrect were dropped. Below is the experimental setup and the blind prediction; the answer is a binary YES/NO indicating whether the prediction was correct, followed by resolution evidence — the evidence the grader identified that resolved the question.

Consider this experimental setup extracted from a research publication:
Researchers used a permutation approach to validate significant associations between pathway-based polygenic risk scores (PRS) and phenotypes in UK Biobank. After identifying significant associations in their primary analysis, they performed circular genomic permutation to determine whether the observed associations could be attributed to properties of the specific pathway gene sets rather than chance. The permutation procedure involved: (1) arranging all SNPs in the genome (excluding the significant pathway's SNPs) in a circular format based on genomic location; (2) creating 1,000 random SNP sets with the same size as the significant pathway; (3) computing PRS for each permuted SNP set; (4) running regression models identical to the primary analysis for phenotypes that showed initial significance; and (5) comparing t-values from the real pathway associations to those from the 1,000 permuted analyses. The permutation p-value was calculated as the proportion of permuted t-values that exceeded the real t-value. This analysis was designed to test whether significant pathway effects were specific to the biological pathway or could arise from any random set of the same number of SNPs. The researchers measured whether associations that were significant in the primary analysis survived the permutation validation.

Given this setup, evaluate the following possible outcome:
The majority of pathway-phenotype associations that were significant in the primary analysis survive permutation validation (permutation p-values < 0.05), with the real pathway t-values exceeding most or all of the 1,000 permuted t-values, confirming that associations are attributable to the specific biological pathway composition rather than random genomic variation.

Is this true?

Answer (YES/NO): YES